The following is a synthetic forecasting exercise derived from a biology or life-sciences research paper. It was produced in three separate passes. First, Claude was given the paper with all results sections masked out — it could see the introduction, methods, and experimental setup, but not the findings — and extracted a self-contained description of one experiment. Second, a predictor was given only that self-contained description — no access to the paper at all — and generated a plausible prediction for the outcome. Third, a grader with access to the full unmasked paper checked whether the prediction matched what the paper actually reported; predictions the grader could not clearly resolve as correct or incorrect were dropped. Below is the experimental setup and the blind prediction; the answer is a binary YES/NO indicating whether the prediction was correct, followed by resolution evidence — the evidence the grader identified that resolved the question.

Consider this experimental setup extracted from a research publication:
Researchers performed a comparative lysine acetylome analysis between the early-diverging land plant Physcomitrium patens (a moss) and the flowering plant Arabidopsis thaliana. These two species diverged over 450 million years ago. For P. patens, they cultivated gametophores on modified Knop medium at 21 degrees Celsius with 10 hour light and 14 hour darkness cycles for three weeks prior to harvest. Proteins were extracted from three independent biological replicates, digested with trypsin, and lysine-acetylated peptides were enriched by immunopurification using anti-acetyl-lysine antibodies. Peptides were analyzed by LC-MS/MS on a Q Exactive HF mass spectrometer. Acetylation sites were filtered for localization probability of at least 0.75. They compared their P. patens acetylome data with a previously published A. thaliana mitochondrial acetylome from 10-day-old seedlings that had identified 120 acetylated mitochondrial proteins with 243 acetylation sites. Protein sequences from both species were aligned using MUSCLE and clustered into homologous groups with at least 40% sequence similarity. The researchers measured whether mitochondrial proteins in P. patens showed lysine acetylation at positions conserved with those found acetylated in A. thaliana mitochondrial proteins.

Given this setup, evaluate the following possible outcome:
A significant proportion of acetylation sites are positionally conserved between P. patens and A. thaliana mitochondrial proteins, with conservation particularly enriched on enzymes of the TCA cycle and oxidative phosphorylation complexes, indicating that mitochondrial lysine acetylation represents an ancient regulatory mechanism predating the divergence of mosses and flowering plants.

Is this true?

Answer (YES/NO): NO